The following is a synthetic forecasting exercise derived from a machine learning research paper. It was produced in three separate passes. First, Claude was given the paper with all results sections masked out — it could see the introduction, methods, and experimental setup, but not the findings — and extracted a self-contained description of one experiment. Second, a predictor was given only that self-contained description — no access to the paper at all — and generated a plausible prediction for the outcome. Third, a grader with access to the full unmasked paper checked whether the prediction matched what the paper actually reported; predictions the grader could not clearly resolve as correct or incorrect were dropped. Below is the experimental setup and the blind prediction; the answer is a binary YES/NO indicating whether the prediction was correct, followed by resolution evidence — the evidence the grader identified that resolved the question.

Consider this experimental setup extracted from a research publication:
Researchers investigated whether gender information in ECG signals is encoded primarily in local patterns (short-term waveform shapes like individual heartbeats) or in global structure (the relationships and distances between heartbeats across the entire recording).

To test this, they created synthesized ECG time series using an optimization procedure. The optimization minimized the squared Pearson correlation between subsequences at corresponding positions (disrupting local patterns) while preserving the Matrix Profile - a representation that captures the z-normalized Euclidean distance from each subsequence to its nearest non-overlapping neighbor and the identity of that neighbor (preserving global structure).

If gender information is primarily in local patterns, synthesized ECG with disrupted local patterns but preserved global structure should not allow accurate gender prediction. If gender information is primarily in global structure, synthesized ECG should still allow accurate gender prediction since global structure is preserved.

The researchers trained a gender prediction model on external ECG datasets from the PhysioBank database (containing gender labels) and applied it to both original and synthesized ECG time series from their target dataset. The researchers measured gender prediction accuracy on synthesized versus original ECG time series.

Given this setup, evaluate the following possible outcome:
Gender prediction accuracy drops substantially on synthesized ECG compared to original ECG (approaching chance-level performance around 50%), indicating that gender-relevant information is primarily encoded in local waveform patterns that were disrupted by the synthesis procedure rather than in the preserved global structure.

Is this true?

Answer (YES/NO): YES